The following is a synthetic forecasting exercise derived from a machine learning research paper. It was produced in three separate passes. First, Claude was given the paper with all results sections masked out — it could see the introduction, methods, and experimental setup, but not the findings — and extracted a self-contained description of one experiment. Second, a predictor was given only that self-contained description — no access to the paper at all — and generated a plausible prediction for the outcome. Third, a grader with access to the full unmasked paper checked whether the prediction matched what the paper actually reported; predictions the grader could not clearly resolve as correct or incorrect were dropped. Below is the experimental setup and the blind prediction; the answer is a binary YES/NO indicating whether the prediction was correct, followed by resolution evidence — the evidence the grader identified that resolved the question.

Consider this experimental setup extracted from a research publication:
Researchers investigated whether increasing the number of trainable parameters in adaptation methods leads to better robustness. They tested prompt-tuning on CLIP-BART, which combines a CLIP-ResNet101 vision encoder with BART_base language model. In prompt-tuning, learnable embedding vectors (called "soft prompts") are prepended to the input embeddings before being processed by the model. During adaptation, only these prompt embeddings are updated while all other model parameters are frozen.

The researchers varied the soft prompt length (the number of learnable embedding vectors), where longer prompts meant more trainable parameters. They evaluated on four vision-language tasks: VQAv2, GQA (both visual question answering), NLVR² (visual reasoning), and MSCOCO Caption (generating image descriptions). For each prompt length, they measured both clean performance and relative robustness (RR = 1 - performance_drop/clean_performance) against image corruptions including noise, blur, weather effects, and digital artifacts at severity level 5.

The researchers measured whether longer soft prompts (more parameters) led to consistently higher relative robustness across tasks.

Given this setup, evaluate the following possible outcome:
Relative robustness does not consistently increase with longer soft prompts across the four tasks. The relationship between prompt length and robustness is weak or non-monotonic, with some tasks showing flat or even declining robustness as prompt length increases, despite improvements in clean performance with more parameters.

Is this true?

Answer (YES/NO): YES